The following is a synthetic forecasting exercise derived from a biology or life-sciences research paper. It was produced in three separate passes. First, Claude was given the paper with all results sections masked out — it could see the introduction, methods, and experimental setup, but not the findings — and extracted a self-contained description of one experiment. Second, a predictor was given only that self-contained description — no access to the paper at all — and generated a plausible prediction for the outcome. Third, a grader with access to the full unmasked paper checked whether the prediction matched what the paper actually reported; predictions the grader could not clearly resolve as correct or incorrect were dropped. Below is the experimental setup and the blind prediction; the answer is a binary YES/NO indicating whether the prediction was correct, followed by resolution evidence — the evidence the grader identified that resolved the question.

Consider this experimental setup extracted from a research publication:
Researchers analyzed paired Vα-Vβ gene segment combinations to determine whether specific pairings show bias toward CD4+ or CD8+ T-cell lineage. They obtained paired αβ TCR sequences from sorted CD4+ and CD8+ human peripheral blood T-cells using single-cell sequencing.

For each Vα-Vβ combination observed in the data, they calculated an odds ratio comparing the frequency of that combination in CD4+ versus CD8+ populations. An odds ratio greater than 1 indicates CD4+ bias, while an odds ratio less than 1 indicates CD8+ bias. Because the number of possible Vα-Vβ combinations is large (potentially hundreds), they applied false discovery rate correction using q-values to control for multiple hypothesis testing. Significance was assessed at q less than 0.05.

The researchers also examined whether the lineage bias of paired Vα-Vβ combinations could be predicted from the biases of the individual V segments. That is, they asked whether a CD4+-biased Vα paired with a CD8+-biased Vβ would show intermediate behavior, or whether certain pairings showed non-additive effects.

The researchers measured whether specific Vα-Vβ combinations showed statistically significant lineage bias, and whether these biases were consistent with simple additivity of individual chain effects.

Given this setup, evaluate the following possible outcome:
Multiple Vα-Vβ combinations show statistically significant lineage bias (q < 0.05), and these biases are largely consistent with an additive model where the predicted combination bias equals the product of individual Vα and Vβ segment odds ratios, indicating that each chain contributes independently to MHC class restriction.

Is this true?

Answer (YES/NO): NO